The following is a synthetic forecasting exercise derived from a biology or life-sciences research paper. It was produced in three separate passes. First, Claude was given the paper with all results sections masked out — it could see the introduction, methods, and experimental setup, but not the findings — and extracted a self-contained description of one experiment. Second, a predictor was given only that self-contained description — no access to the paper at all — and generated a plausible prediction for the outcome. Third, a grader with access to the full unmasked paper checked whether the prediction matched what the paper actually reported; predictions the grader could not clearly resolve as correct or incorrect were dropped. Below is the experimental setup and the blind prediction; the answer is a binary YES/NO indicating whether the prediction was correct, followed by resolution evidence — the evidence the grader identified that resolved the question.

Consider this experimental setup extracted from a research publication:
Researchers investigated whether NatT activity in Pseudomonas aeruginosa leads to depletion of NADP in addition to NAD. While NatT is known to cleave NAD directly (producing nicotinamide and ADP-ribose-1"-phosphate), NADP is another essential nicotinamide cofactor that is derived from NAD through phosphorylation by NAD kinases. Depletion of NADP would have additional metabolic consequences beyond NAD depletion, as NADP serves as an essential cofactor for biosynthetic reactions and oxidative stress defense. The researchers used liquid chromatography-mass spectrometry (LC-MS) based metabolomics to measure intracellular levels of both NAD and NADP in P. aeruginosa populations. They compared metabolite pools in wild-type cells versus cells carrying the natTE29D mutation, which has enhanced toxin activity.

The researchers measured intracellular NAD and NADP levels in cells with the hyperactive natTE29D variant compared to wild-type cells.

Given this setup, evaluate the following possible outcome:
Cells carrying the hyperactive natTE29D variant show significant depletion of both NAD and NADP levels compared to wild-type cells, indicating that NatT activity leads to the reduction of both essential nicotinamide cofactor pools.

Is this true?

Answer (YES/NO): YES